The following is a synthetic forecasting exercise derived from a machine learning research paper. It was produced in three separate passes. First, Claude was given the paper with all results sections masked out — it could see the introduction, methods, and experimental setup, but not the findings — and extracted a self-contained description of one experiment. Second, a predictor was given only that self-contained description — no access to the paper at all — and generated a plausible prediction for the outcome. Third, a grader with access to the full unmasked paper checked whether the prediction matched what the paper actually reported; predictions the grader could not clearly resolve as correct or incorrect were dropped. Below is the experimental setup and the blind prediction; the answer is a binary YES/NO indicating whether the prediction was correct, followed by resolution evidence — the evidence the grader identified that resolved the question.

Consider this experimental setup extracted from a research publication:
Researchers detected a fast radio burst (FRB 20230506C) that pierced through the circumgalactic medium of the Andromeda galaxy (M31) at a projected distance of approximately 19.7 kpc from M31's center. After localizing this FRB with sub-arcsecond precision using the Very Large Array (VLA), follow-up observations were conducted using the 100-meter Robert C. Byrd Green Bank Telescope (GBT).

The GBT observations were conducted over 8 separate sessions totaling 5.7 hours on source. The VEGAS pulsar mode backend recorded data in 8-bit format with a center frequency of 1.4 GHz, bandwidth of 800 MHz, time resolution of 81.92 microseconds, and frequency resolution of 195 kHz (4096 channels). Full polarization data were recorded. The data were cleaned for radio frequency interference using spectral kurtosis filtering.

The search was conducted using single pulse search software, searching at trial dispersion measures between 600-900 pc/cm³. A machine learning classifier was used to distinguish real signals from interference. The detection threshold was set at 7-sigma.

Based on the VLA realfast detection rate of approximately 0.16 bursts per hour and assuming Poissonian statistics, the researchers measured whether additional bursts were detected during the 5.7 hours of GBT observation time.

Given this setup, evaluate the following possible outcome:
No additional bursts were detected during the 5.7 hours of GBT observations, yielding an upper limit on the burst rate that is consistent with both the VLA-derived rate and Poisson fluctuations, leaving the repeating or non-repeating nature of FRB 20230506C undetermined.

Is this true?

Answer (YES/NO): NO